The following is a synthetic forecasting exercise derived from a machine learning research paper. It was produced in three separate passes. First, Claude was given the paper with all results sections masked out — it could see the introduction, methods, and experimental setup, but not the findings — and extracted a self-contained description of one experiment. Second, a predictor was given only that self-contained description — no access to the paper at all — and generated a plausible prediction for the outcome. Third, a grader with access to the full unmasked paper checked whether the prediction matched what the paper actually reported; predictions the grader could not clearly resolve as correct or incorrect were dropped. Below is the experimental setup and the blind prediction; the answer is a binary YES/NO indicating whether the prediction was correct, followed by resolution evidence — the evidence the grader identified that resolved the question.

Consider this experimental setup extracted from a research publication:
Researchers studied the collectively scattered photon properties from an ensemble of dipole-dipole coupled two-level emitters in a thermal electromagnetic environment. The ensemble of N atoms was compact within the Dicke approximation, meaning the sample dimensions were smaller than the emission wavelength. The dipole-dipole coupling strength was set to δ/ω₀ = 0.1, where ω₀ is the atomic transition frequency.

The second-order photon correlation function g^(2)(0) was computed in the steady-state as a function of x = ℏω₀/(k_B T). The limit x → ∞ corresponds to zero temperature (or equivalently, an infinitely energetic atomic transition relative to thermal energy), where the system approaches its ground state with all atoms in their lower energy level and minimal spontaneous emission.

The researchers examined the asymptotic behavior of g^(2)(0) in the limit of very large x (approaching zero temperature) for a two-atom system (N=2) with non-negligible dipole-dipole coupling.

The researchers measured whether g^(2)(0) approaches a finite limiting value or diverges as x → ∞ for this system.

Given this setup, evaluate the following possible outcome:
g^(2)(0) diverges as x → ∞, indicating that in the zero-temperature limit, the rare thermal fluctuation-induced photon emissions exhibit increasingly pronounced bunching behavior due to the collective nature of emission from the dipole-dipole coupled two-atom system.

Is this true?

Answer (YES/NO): NO